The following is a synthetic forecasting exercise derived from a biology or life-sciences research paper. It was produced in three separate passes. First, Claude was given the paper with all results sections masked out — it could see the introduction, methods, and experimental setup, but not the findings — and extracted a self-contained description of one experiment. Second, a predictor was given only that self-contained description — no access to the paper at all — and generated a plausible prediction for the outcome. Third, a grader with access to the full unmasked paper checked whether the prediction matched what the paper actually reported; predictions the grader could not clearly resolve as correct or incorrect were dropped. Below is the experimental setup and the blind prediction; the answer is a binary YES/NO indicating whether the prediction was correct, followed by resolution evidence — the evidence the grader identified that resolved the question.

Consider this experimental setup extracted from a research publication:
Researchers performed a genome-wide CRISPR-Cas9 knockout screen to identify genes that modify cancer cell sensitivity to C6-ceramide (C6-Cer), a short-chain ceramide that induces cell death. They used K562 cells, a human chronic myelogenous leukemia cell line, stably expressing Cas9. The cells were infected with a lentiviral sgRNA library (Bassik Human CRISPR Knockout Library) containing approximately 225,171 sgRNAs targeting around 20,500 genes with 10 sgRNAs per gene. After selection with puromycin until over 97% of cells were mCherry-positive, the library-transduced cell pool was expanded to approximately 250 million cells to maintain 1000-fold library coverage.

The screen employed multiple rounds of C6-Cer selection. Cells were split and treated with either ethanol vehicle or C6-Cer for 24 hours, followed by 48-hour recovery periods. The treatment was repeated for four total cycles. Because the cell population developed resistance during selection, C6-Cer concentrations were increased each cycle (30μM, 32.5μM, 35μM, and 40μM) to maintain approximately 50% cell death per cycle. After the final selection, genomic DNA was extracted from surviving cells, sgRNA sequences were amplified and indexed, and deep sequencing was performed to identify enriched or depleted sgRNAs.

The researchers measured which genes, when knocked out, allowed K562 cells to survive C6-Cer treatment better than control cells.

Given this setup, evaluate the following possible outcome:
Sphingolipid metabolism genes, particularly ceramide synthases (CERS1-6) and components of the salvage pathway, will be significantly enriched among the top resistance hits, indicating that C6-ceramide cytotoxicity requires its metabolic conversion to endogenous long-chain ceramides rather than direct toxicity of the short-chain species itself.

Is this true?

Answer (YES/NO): NO